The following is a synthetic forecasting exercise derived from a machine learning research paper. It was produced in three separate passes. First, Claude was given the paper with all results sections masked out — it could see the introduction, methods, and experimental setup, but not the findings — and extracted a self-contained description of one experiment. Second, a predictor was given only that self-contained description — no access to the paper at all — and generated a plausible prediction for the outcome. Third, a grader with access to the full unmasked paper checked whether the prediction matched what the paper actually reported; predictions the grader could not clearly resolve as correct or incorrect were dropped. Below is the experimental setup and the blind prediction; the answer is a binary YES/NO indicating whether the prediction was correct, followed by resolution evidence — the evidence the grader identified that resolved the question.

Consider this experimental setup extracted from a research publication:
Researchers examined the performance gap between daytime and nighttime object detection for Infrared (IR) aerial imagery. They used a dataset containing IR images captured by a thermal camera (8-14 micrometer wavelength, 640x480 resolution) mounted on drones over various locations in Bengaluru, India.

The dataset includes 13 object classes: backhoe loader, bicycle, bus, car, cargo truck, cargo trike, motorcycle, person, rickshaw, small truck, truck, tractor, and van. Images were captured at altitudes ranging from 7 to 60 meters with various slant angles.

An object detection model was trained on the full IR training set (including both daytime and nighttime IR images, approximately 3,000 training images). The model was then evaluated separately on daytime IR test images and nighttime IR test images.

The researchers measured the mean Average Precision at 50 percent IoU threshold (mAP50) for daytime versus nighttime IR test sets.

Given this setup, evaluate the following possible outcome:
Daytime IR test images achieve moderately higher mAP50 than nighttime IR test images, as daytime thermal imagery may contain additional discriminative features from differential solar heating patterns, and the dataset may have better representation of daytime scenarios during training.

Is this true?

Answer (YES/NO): YES